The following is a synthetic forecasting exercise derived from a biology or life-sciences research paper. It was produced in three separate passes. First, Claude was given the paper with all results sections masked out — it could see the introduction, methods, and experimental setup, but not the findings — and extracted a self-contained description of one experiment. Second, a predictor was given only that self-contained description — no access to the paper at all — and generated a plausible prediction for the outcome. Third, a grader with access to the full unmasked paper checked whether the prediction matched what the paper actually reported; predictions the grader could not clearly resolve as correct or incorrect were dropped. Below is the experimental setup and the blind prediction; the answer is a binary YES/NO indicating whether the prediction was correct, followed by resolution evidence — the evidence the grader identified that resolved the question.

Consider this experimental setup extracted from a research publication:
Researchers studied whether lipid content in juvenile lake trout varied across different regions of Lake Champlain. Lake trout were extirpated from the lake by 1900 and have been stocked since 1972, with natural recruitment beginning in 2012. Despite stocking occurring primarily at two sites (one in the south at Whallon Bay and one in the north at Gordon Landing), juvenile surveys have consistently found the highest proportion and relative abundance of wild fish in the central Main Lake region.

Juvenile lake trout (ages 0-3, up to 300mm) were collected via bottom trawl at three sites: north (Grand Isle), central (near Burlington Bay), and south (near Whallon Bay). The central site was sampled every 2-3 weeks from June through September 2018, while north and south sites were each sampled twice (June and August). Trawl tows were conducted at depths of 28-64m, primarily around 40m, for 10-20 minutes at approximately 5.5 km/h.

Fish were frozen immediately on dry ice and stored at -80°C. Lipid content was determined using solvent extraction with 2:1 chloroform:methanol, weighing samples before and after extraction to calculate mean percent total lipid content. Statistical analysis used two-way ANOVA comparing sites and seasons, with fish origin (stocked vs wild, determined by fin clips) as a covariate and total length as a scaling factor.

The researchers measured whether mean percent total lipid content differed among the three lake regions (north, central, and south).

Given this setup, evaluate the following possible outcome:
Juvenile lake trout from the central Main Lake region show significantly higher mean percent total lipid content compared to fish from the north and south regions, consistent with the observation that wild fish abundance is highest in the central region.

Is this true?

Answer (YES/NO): NO